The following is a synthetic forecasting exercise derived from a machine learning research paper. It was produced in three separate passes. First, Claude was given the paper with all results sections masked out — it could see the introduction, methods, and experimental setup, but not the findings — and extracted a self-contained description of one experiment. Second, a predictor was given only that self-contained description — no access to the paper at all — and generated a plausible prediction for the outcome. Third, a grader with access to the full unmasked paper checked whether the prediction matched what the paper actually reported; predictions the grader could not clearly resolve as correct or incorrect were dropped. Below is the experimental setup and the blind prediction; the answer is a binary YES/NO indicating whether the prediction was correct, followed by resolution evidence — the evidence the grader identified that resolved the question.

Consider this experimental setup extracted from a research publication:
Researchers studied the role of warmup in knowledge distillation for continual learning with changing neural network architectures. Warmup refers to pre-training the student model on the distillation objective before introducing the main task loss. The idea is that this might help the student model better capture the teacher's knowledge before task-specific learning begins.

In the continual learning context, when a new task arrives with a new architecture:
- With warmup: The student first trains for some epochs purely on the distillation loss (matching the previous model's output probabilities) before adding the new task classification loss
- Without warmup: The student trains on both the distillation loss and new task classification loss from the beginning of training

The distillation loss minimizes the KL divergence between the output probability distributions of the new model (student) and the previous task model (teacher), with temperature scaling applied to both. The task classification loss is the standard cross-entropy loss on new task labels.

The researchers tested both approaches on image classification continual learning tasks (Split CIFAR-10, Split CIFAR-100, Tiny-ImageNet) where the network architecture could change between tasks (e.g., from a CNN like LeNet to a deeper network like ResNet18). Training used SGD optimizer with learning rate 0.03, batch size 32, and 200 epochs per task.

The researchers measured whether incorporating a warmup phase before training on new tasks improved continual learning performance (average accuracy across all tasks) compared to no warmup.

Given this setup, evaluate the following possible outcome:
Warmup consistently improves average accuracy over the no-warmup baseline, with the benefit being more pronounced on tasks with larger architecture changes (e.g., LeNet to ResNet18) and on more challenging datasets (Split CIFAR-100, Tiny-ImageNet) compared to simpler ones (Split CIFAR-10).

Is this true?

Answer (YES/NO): NO